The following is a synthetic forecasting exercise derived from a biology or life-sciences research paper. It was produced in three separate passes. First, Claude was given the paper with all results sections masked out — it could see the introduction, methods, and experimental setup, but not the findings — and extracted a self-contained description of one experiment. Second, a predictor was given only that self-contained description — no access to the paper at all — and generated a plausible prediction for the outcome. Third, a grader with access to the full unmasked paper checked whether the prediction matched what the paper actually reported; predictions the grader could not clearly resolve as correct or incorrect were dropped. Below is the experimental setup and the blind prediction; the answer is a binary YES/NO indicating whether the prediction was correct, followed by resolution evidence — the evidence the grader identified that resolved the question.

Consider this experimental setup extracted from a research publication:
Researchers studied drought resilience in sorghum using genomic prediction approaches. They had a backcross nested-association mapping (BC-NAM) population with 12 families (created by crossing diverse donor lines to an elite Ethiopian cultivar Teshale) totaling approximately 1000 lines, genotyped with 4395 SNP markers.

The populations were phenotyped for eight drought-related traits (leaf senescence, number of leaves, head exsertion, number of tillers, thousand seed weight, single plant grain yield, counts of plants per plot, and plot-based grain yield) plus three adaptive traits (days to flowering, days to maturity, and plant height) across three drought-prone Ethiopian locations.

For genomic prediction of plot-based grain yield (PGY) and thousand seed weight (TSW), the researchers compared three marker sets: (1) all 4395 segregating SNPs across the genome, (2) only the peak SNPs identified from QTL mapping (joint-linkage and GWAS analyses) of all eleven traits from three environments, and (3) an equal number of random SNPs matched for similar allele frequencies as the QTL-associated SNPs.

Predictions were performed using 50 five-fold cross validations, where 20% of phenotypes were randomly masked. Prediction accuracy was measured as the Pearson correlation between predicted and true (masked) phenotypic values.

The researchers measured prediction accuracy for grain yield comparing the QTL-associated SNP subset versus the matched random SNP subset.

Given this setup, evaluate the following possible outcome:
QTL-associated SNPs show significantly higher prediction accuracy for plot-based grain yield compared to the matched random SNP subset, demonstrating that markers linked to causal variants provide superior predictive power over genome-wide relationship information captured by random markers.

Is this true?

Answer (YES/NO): YES